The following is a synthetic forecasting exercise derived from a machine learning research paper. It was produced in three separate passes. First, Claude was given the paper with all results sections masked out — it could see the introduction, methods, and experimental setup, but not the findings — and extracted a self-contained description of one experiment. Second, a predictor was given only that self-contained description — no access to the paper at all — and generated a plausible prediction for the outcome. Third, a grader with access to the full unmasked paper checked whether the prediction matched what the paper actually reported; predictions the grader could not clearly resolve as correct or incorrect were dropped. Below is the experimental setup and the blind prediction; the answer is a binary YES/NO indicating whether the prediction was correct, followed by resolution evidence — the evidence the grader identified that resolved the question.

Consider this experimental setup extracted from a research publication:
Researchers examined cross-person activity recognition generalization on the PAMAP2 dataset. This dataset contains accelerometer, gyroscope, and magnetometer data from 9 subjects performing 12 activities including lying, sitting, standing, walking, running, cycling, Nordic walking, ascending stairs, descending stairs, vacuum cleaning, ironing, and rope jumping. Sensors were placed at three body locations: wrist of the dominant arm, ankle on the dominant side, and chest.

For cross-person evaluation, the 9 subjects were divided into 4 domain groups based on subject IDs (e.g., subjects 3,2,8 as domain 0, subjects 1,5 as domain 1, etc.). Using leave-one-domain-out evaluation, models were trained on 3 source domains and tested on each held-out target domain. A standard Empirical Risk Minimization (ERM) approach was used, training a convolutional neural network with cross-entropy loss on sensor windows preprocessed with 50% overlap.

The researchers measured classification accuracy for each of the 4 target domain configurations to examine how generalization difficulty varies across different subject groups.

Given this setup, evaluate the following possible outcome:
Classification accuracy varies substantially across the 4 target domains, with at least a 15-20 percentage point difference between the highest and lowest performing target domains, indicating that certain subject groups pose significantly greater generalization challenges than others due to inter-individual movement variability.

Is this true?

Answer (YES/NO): YES